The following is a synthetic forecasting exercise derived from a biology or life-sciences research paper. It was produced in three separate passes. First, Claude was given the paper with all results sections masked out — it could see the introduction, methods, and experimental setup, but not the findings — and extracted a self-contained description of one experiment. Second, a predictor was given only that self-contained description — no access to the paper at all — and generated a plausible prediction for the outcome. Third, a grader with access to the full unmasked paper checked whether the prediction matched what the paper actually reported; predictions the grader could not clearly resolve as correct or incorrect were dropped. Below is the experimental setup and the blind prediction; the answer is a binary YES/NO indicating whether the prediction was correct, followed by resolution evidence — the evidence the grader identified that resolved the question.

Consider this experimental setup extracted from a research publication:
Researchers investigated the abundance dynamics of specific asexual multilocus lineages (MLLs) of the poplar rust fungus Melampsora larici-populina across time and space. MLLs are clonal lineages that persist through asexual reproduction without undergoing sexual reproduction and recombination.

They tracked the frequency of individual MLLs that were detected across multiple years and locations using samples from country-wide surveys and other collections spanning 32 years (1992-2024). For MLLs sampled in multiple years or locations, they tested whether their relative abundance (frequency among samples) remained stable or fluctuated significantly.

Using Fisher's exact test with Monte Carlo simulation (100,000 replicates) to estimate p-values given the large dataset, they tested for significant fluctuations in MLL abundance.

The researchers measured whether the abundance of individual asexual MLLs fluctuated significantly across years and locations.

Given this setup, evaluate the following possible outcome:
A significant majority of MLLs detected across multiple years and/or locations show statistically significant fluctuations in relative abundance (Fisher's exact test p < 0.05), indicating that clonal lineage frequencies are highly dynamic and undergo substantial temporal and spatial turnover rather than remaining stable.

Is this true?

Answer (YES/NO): NO